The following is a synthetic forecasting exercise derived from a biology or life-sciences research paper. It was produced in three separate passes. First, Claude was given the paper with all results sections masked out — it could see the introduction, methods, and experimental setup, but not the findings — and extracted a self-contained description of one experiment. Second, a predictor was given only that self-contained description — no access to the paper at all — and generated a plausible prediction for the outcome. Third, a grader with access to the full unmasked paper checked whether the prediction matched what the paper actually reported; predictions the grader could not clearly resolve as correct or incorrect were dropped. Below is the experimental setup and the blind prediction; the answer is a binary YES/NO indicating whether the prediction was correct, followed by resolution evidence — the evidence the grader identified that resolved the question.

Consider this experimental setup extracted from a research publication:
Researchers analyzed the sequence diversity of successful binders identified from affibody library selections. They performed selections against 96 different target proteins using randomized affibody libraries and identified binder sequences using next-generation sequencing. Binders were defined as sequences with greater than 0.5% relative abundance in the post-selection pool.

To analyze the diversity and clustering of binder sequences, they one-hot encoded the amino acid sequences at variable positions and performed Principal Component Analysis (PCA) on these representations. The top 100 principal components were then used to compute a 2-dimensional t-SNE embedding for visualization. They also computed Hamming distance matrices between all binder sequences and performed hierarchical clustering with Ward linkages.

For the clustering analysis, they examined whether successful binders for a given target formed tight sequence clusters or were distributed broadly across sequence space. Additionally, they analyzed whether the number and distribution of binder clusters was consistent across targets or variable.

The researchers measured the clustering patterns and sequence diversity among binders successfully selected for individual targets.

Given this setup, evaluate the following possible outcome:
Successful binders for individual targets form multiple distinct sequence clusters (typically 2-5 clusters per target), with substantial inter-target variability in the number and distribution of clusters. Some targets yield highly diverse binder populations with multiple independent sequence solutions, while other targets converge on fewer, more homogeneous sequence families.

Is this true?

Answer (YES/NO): YES